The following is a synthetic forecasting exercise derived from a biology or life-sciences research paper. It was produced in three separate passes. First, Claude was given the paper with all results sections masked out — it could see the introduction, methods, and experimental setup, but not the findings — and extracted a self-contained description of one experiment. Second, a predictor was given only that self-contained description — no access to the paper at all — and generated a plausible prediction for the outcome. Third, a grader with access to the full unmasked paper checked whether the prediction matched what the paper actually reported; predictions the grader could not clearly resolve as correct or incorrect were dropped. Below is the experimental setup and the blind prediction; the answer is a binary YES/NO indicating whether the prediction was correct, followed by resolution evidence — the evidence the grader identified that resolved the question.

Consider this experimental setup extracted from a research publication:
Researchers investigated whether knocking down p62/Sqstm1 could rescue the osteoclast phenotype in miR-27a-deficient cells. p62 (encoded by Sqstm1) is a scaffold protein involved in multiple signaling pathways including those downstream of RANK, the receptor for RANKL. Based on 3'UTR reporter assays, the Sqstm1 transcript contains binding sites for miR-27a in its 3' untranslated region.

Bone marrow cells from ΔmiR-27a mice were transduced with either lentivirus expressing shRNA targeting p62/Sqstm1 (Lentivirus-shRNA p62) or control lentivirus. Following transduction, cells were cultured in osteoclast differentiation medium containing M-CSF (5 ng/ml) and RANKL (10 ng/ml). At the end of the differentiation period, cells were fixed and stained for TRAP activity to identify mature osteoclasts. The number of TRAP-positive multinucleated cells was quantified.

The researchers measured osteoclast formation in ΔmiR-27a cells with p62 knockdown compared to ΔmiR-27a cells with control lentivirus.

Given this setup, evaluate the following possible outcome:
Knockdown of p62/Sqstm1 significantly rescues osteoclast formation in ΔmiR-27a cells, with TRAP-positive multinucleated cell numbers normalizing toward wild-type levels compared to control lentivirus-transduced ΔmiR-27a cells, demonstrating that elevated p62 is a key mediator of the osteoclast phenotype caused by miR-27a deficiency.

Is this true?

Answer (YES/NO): YES